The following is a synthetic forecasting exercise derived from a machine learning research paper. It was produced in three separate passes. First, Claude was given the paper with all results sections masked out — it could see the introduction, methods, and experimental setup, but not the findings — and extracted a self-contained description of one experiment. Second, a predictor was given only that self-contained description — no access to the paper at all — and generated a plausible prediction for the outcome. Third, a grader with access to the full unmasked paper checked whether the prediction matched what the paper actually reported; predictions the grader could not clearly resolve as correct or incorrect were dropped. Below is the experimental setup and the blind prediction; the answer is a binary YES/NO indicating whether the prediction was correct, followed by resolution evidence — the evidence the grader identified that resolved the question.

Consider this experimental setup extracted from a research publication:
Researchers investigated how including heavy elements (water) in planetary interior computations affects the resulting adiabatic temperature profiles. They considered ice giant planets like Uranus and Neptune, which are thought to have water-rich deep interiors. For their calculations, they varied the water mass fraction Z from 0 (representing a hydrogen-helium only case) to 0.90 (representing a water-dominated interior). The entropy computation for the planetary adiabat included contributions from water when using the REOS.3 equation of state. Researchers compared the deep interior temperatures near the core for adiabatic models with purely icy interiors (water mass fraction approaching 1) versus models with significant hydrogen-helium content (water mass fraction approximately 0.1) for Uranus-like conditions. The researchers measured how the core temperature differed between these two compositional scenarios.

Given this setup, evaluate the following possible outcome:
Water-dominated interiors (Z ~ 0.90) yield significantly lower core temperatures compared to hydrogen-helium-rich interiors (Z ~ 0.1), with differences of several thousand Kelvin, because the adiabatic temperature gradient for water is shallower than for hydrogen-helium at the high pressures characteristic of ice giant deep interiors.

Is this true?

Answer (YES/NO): NO